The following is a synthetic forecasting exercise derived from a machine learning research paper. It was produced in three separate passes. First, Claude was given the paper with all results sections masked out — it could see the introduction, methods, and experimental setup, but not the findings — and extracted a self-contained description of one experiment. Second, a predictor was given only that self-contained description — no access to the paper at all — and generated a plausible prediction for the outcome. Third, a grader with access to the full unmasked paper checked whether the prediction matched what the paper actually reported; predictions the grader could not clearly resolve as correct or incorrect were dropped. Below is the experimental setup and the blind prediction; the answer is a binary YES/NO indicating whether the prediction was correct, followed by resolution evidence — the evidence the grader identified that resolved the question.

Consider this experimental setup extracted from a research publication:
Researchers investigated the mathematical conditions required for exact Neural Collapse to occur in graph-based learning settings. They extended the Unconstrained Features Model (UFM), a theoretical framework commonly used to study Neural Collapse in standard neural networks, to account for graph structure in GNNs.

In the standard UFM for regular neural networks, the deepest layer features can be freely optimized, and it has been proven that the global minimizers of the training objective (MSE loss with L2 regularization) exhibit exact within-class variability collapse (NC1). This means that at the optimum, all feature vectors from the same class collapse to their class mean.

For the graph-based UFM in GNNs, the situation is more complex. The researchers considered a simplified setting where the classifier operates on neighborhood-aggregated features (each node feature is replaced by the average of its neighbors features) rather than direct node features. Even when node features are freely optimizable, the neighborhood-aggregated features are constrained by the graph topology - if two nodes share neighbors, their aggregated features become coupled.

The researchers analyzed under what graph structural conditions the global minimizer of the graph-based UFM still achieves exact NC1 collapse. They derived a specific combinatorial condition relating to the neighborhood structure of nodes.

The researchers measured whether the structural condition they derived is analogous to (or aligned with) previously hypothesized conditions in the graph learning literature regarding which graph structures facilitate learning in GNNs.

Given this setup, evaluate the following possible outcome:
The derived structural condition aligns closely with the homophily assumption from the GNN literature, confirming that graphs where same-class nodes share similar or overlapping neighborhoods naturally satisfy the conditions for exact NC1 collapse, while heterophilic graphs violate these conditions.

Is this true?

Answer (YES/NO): NO